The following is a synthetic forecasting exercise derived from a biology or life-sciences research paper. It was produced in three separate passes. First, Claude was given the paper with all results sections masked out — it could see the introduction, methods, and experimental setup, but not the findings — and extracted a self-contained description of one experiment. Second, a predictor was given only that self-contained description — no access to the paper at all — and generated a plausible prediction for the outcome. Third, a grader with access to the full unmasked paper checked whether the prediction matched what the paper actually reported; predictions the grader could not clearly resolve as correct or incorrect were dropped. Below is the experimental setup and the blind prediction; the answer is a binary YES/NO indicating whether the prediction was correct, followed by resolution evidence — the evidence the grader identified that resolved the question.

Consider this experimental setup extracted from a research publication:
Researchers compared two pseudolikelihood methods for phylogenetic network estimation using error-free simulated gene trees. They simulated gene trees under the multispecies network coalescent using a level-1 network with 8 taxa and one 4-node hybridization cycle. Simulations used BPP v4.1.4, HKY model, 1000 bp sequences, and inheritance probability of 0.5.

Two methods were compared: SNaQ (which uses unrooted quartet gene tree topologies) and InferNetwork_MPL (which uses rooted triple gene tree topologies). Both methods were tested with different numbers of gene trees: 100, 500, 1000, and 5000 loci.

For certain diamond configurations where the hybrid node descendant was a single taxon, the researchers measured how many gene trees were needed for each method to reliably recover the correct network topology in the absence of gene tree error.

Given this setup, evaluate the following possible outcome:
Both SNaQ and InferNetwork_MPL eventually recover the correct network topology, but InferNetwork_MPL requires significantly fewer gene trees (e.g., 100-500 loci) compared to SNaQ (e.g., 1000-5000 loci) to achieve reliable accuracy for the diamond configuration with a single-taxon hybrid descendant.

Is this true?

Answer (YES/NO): NO